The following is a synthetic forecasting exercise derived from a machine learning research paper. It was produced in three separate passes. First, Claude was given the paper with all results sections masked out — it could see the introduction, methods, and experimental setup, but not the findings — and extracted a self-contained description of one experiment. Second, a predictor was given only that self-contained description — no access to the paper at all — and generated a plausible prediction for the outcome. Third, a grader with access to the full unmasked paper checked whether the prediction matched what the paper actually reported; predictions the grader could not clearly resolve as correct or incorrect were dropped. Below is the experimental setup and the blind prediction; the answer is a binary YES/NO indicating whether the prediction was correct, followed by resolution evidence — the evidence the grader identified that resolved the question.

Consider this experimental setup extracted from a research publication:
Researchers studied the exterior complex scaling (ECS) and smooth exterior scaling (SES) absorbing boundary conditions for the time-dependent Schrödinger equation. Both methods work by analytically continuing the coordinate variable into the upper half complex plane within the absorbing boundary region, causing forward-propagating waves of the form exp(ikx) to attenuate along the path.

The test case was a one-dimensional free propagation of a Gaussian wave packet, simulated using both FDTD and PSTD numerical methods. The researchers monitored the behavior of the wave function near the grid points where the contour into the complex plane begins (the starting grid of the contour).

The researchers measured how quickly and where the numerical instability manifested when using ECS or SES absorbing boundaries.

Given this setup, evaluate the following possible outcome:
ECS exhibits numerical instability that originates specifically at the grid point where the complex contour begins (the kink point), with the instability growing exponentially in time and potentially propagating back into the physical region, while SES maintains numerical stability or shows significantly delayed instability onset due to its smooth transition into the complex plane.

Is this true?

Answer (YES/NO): NO